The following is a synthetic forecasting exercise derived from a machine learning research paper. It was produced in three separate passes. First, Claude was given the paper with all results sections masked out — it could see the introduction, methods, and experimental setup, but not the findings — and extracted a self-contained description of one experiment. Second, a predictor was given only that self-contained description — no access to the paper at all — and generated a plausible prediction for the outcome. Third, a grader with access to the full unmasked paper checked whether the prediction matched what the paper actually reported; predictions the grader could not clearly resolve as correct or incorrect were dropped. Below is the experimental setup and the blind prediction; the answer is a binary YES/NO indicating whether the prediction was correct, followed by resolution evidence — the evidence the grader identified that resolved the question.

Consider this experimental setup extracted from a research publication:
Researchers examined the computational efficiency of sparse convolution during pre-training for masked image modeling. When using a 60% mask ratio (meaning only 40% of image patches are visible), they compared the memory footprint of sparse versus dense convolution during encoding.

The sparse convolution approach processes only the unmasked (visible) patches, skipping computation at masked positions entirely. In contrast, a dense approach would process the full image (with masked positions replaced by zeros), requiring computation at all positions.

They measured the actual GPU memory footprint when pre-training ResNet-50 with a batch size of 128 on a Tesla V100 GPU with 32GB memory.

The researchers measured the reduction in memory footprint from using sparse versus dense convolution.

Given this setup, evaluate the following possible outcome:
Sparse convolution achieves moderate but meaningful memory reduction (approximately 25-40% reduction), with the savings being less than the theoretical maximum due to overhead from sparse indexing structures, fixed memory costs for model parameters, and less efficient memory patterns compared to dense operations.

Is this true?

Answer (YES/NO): NO